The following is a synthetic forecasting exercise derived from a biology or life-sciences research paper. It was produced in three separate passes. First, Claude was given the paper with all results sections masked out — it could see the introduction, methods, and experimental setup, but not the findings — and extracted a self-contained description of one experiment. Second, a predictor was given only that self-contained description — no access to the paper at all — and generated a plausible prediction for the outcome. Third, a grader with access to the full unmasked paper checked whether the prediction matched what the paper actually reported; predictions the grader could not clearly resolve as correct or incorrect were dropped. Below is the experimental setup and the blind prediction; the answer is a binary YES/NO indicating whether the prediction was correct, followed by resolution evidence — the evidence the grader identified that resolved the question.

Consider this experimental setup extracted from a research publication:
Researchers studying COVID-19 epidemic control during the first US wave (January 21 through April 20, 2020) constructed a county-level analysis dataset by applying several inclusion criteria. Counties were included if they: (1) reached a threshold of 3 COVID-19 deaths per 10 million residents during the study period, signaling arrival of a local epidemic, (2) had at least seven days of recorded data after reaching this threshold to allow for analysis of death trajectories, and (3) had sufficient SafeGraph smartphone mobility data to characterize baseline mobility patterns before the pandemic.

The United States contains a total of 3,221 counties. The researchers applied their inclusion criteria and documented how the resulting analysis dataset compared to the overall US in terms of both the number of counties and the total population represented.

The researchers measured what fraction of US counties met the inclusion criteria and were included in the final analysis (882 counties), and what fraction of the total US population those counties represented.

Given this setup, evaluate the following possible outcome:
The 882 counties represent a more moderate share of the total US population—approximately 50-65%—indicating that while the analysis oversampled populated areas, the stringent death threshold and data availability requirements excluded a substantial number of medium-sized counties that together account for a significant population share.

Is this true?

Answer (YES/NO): NO